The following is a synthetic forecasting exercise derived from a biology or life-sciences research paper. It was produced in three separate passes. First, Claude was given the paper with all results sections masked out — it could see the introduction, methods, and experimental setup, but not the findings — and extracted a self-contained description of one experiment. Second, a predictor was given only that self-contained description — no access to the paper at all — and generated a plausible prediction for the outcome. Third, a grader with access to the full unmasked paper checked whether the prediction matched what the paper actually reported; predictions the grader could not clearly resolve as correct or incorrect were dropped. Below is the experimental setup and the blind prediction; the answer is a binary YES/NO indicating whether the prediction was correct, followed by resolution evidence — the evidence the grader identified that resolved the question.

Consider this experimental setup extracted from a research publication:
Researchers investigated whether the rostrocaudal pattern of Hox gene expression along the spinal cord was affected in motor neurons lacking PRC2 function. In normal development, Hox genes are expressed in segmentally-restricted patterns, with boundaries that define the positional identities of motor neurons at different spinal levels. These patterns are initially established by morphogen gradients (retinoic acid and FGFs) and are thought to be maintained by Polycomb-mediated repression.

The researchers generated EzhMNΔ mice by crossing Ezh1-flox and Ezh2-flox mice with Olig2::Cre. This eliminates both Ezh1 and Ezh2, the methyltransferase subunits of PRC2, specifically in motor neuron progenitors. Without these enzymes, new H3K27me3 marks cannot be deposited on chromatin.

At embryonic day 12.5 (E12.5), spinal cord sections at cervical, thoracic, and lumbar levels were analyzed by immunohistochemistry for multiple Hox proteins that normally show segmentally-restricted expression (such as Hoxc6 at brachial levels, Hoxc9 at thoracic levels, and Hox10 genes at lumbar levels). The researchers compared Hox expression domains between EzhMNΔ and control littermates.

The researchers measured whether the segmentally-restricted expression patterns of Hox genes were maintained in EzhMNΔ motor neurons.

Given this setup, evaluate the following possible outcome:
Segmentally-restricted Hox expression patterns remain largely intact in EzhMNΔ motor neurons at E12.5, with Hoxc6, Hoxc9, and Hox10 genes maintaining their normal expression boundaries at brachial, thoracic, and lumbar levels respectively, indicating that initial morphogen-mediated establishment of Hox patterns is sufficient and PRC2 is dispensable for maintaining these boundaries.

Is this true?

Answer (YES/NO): YES